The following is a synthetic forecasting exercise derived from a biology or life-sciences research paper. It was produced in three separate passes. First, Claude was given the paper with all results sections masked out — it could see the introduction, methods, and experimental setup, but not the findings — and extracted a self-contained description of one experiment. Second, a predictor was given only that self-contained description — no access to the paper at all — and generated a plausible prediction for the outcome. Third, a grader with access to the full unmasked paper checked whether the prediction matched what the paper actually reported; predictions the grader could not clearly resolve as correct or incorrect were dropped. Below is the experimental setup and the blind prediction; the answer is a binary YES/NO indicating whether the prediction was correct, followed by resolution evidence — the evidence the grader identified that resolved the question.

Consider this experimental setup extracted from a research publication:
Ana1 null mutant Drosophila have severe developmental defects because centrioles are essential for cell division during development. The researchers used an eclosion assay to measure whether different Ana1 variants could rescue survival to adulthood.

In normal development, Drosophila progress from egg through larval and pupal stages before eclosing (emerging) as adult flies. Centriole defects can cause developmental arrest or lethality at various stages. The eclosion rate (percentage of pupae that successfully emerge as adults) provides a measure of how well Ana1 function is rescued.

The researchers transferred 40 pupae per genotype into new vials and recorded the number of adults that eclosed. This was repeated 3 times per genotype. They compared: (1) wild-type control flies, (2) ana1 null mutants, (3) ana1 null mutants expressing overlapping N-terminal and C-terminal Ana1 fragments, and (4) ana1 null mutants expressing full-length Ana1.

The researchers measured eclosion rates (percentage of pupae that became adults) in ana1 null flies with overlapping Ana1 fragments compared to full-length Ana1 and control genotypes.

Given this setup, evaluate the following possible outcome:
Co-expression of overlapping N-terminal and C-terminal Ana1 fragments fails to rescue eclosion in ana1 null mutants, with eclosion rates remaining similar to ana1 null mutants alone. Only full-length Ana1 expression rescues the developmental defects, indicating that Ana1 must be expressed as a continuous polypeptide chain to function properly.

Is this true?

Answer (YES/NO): NO